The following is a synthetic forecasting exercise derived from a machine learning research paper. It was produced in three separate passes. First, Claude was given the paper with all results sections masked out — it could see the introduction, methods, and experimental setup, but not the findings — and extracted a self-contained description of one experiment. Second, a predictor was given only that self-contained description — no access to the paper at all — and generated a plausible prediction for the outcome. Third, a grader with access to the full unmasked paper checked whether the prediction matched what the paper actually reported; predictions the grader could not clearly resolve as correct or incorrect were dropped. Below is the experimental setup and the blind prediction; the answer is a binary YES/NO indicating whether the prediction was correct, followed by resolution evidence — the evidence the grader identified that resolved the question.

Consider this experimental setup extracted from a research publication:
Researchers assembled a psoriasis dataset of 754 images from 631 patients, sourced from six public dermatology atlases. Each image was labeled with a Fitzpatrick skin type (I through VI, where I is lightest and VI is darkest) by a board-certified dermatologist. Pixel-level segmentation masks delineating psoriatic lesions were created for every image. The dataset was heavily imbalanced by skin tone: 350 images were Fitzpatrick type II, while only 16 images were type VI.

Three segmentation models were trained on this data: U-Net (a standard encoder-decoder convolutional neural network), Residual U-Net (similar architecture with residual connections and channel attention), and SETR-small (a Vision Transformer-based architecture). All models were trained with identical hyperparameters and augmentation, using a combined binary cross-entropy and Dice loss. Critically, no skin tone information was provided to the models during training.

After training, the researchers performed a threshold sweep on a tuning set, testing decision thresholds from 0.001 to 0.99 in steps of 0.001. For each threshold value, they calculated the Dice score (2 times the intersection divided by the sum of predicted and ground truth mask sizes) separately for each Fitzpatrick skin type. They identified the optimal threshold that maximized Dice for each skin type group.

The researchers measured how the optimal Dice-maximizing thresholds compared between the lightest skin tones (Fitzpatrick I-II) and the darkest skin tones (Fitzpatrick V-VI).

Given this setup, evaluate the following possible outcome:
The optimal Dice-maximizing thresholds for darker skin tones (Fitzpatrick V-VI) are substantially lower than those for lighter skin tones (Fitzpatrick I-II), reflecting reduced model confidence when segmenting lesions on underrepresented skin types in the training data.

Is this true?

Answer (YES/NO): NO